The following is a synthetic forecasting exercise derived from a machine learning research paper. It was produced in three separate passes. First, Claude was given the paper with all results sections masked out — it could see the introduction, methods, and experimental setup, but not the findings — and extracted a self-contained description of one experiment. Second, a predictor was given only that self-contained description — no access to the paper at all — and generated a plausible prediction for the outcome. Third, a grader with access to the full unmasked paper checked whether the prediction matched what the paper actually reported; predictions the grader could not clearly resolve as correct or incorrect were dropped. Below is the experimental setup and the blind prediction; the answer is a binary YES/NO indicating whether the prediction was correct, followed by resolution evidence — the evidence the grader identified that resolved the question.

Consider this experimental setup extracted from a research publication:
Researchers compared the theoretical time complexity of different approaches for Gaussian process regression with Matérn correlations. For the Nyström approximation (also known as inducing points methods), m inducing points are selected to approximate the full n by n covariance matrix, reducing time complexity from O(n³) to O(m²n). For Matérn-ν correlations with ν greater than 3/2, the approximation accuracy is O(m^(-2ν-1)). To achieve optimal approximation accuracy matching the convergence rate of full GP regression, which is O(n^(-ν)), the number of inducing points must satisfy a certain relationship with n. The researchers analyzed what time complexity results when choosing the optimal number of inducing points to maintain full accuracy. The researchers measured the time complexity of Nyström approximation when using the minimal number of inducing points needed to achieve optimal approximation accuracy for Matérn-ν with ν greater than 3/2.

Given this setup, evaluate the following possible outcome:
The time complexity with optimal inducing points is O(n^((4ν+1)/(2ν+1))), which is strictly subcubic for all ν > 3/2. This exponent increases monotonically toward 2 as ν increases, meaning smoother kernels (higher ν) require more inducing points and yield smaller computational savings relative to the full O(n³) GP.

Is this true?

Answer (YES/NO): YES